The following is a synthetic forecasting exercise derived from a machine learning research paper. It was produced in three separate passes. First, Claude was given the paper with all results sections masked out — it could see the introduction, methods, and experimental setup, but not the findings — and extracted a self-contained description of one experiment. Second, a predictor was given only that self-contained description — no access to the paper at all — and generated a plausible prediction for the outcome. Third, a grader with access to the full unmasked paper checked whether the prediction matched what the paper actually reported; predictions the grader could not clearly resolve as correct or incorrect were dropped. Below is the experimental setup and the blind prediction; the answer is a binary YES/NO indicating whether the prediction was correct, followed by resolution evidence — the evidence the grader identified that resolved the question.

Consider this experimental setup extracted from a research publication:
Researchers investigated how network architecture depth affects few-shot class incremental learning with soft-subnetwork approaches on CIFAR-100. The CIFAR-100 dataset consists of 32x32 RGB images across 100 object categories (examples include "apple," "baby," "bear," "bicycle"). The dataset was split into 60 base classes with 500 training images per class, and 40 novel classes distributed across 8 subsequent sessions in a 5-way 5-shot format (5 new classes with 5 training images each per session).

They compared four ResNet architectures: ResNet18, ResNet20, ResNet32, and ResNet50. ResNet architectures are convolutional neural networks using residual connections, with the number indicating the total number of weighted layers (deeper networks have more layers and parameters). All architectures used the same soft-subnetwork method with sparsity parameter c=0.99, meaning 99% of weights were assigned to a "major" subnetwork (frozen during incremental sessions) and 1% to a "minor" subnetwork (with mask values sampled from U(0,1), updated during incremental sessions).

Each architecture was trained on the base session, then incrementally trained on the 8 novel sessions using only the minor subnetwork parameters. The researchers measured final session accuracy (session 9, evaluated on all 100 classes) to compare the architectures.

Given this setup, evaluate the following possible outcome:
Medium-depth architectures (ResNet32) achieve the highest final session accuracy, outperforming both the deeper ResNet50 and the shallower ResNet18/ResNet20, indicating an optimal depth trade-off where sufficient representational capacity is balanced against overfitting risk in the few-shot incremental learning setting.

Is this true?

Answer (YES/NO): NO